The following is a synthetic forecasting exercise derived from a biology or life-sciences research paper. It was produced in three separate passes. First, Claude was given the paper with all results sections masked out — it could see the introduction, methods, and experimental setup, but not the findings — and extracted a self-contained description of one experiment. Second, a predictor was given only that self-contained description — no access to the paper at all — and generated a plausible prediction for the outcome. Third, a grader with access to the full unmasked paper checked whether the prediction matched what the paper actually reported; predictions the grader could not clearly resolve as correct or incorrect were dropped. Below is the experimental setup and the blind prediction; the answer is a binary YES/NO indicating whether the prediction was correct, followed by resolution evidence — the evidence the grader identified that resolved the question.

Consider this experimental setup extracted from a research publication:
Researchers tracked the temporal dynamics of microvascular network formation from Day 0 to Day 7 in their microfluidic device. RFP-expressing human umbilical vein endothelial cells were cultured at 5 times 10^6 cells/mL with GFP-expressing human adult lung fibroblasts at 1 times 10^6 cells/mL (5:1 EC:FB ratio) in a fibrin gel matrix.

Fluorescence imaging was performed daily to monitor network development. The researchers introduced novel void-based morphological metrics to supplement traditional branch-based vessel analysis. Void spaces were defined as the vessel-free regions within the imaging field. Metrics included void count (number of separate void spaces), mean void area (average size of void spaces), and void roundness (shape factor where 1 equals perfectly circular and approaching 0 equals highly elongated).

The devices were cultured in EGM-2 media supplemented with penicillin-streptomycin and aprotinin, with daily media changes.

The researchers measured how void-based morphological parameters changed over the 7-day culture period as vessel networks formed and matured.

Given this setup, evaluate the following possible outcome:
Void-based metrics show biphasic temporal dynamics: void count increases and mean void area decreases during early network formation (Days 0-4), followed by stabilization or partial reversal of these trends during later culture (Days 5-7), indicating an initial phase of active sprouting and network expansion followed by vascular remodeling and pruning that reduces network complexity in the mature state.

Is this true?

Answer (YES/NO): NO